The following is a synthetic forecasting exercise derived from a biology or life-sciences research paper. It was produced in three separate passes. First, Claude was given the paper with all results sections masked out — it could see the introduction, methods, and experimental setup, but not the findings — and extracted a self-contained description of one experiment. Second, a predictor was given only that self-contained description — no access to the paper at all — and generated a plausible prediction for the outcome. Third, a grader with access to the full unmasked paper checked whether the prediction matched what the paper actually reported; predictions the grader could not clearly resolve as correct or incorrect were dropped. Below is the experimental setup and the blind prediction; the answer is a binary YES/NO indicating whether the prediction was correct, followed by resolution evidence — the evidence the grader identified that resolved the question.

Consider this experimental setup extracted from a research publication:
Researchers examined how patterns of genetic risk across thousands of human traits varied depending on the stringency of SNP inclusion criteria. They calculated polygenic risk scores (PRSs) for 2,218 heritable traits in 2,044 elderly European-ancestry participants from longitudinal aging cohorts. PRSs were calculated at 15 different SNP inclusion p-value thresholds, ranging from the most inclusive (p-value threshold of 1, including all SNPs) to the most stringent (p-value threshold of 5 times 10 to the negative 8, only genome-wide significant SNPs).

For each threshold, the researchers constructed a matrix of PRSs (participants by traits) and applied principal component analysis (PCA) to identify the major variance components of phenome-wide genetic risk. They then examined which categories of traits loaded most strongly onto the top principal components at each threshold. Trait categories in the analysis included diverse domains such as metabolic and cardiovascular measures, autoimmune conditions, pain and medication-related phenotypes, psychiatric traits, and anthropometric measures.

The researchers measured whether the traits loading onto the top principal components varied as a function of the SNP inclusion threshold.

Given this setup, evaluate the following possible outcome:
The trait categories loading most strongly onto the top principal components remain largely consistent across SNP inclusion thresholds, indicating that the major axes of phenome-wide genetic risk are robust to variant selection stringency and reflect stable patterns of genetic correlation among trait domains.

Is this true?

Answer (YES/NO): NO